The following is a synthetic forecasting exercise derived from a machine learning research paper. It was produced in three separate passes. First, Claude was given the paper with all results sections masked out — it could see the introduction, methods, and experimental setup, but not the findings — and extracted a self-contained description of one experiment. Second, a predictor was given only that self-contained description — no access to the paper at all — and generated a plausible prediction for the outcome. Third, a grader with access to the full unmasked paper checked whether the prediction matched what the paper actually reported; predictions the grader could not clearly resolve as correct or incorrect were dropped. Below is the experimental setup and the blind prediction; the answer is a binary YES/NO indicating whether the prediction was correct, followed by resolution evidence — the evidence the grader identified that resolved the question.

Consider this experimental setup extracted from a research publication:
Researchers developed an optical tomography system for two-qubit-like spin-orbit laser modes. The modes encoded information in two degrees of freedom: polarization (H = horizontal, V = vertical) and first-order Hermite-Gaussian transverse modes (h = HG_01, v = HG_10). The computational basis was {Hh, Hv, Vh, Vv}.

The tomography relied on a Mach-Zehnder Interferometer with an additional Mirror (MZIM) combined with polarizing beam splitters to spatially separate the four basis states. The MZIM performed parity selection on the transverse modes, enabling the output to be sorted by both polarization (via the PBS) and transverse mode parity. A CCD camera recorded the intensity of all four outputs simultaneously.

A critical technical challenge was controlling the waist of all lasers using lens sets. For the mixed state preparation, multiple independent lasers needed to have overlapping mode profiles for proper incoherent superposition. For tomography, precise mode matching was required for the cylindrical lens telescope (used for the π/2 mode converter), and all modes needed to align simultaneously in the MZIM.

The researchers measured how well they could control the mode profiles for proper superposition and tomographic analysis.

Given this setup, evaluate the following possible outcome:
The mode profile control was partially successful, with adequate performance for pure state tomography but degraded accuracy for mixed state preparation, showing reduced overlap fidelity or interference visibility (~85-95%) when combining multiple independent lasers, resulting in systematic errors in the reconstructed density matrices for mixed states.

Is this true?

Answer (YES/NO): NO